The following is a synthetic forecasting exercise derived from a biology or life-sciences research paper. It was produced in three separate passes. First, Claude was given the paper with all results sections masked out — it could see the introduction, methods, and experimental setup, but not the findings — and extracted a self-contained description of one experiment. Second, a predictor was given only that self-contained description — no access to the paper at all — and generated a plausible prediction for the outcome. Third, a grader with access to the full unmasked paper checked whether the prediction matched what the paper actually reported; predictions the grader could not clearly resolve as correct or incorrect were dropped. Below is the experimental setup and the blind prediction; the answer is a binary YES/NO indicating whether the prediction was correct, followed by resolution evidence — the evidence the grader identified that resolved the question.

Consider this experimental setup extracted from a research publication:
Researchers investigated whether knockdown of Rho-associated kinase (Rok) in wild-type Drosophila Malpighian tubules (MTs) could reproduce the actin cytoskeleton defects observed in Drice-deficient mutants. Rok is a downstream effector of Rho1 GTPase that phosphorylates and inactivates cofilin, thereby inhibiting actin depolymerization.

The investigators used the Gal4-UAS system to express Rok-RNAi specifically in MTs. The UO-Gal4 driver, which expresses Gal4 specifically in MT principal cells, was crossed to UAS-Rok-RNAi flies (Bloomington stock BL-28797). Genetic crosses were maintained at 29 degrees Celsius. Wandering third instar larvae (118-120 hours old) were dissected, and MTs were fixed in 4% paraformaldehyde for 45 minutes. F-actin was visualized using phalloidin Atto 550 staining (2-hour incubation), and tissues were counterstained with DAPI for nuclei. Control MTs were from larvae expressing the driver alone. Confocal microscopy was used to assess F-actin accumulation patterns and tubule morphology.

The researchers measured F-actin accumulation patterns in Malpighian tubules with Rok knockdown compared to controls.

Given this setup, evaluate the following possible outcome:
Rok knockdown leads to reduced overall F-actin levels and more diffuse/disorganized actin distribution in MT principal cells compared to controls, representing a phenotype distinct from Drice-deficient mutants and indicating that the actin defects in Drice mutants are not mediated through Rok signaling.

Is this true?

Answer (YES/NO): NO